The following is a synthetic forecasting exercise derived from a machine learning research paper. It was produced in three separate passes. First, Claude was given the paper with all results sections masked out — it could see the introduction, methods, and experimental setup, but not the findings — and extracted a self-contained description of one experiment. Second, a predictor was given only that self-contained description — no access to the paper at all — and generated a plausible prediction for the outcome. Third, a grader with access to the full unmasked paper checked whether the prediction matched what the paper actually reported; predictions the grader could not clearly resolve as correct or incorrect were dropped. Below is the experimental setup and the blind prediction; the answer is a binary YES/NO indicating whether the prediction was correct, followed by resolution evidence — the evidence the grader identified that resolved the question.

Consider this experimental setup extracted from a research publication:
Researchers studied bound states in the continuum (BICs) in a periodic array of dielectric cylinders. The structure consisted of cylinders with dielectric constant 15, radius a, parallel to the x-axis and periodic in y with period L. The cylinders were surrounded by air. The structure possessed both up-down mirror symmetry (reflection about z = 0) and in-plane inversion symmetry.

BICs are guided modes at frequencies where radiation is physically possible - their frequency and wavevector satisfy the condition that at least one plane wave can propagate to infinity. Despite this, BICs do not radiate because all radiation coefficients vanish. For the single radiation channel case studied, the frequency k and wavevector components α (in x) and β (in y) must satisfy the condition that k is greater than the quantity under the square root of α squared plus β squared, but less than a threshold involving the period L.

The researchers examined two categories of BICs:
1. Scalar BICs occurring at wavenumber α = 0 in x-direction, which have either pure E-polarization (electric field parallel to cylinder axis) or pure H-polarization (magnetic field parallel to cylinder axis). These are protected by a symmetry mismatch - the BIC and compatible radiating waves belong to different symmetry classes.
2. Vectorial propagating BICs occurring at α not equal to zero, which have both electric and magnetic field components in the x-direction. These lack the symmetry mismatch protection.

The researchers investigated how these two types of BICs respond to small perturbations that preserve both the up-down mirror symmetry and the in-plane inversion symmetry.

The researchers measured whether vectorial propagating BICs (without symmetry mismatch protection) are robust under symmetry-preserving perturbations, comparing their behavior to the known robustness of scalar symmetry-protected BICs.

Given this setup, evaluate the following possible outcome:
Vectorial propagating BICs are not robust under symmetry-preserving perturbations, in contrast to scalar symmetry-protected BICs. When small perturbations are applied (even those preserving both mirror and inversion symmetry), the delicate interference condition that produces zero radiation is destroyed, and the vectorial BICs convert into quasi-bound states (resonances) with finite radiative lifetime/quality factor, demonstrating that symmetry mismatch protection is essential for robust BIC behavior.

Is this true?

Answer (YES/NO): NO